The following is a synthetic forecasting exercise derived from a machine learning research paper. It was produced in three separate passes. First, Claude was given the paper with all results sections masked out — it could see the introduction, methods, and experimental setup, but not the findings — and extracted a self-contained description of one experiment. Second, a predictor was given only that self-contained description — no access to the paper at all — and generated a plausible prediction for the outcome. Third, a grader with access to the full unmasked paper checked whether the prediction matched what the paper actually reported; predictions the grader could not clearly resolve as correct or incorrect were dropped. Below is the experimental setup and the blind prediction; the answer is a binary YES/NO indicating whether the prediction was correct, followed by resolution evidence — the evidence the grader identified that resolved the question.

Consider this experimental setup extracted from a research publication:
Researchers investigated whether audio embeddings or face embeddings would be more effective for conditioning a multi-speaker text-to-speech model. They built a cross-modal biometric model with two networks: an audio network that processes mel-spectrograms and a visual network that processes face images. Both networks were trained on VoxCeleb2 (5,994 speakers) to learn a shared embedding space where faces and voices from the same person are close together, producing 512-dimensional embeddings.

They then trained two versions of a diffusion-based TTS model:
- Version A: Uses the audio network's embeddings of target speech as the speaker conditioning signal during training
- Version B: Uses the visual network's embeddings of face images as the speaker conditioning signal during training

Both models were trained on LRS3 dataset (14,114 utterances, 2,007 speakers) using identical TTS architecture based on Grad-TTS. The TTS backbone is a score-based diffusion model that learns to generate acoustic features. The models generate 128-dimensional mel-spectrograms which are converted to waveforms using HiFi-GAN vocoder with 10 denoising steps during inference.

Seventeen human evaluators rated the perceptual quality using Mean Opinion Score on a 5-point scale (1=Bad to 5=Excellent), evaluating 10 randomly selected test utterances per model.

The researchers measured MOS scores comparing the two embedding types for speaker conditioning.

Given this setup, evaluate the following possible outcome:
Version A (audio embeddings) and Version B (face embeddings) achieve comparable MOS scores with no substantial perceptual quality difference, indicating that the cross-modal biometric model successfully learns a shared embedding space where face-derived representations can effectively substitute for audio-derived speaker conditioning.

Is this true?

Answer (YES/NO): YES